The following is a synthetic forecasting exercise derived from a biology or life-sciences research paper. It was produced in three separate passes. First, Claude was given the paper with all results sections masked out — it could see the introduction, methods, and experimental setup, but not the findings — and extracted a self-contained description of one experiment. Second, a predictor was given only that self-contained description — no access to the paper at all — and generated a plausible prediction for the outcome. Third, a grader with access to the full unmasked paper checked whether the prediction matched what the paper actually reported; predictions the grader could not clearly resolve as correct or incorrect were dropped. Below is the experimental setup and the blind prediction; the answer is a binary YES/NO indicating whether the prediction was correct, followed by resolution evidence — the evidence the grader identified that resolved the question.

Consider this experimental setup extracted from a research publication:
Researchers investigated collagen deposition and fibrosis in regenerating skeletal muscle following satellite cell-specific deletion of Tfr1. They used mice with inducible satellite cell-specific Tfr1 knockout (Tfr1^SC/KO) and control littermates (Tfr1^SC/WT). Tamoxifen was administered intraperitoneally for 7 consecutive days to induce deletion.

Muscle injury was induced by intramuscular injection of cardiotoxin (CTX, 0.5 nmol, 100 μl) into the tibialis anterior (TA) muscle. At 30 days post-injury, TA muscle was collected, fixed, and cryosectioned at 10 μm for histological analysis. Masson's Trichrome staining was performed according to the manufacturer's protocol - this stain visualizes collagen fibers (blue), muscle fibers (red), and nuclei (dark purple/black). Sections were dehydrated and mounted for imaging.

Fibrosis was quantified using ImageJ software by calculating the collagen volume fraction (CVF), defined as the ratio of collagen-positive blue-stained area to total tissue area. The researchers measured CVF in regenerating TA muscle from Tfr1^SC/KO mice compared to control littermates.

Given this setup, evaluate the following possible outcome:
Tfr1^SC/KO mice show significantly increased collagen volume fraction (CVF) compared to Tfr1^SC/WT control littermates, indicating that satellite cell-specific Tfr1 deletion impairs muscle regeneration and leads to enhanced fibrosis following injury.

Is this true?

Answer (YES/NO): YES